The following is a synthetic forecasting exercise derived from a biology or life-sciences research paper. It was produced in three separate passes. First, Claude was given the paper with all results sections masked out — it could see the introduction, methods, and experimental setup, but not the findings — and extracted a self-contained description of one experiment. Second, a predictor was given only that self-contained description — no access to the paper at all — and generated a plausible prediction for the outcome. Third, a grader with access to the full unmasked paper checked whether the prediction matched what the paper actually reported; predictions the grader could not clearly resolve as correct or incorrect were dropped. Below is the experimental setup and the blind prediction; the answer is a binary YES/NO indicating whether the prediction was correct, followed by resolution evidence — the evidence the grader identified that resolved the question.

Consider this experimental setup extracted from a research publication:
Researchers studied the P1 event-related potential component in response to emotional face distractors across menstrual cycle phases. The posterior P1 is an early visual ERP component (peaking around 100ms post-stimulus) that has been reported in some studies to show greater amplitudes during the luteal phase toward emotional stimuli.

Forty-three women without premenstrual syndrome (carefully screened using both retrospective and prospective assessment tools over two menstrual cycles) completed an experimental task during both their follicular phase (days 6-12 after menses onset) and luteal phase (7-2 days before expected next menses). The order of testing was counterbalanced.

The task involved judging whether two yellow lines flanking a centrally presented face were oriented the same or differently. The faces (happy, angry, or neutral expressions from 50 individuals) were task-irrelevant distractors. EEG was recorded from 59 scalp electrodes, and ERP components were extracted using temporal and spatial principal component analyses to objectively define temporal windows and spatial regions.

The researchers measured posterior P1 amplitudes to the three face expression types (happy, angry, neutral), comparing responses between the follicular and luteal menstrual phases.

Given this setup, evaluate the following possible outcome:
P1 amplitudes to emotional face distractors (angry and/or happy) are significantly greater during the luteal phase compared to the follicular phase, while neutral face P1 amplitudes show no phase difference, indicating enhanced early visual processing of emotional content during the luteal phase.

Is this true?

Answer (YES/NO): NO